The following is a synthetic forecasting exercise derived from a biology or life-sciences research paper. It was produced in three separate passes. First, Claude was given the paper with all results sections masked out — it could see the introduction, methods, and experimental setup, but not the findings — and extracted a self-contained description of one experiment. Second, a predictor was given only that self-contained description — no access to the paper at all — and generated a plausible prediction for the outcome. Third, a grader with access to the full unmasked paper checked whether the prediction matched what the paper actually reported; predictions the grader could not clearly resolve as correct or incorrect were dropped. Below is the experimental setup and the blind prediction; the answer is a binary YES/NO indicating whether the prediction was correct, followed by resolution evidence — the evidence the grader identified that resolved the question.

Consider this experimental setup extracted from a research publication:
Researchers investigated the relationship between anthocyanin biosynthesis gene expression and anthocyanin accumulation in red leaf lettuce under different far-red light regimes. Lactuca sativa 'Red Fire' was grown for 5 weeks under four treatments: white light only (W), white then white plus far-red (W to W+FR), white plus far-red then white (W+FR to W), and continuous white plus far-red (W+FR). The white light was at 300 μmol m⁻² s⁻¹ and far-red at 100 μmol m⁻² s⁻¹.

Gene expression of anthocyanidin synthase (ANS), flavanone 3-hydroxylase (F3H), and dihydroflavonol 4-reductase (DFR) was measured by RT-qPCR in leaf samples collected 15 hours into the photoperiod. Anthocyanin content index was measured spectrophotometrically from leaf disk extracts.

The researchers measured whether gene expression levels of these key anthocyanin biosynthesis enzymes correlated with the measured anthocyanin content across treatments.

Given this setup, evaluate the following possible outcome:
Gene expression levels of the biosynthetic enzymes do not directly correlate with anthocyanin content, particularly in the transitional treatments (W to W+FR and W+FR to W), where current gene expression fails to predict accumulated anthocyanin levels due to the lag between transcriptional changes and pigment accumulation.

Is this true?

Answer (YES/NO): NO